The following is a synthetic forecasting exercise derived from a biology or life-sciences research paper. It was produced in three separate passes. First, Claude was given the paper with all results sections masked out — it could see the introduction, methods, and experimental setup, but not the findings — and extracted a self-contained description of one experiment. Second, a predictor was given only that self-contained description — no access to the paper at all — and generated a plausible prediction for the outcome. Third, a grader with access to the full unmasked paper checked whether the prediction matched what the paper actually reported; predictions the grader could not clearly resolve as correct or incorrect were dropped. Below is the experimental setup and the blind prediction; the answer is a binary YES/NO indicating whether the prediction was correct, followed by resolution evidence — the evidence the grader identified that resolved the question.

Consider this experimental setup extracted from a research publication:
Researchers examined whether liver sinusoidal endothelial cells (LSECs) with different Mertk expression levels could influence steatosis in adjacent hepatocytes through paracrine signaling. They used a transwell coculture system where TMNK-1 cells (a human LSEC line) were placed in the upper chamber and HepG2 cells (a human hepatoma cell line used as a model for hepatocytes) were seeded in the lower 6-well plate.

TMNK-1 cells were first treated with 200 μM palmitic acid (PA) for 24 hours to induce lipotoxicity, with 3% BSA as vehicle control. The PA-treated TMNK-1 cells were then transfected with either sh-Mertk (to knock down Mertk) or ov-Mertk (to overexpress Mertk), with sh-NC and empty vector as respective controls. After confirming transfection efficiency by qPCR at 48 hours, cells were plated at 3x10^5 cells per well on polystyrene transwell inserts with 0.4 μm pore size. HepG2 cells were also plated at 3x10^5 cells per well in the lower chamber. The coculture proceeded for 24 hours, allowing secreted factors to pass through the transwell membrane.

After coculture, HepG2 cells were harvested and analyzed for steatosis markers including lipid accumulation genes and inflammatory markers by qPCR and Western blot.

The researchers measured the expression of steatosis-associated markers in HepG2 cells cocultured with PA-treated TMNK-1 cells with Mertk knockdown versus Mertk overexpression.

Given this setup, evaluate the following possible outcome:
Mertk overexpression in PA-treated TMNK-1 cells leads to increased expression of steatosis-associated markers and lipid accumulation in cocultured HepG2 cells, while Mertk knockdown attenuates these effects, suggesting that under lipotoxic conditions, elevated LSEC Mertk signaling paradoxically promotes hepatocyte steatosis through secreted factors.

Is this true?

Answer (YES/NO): YES